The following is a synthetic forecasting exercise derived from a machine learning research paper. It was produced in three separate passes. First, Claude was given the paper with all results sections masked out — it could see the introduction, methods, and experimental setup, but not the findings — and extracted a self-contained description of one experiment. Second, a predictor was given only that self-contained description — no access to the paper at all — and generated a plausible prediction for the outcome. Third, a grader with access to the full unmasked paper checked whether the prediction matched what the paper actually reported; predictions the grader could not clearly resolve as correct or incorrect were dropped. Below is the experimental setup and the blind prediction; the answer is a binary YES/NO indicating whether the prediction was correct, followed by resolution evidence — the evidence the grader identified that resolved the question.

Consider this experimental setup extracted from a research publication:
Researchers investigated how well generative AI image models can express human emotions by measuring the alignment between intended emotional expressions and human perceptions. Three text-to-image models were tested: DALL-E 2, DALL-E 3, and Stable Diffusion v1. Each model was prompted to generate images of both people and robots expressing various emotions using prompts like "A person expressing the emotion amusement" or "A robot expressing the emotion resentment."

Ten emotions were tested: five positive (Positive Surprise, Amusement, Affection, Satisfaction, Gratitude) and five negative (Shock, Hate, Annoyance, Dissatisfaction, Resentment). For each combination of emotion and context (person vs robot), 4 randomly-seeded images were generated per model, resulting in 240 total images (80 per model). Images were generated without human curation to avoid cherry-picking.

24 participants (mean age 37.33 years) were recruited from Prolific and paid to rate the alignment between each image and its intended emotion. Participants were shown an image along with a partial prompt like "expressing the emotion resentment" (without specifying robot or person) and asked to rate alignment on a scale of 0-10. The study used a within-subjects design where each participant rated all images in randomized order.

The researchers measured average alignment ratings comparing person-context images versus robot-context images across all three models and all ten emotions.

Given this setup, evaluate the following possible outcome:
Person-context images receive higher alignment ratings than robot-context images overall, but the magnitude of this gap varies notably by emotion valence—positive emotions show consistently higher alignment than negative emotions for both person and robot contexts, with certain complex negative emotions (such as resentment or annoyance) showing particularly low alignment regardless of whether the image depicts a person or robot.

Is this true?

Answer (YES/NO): NO